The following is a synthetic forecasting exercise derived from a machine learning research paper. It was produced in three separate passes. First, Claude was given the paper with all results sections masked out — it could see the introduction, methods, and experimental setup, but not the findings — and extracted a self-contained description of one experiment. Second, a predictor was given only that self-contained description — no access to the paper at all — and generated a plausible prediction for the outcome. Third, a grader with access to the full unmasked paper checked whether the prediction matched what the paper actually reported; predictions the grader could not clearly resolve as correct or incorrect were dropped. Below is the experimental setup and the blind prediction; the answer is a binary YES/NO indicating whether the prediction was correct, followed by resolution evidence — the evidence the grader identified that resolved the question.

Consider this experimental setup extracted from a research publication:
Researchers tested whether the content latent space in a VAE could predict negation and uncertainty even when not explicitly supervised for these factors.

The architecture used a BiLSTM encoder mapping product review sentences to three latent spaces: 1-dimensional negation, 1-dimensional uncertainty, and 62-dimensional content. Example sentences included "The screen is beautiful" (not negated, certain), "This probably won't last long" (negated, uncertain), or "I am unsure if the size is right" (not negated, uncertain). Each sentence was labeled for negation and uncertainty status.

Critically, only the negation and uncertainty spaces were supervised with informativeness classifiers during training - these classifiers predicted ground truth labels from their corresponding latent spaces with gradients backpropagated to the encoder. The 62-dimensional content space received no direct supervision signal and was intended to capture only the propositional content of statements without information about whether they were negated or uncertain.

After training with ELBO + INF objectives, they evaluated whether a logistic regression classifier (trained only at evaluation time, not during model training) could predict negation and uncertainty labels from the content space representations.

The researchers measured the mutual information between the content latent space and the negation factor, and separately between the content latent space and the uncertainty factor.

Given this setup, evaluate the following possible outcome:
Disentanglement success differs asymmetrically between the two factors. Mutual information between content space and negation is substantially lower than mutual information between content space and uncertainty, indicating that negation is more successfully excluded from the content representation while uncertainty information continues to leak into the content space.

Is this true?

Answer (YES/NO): NO